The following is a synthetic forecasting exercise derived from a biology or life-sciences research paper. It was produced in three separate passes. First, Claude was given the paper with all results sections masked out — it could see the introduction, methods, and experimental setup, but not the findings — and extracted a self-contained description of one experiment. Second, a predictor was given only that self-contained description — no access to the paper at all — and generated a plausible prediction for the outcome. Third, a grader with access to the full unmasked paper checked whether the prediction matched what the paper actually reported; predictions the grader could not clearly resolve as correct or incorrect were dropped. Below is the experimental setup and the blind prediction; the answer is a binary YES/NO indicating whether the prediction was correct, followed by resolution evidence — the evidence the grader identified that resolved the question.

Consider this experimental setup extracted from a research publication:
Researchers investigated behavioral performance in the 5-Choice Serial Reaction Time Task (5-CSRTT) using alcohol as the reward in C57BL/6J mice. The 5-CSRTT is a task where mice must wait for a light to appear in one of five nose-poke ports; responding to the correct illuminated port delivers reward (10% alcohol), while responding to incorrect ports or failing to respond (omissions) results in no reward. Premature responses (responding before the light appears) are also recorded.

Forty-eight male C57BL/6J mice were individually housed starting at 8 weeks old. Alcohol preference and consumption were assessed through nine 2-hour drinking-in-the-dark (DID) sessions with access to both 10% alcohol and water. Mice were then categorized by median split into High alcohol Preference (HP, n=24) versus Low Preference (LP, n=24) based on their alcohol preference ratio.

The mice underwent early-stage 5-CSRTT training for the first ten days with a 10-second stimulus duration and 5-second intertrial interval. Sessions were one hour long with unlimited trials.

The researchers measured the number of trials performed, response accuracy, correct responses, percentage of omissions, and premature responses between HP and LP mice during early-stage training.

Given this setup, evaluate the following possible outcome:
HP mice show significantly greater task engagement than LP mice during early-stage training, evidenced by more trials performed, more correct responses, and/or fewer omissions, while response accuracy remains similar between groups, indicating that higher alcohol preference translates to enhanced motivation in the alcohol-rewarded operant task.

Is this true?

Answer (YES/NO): NO